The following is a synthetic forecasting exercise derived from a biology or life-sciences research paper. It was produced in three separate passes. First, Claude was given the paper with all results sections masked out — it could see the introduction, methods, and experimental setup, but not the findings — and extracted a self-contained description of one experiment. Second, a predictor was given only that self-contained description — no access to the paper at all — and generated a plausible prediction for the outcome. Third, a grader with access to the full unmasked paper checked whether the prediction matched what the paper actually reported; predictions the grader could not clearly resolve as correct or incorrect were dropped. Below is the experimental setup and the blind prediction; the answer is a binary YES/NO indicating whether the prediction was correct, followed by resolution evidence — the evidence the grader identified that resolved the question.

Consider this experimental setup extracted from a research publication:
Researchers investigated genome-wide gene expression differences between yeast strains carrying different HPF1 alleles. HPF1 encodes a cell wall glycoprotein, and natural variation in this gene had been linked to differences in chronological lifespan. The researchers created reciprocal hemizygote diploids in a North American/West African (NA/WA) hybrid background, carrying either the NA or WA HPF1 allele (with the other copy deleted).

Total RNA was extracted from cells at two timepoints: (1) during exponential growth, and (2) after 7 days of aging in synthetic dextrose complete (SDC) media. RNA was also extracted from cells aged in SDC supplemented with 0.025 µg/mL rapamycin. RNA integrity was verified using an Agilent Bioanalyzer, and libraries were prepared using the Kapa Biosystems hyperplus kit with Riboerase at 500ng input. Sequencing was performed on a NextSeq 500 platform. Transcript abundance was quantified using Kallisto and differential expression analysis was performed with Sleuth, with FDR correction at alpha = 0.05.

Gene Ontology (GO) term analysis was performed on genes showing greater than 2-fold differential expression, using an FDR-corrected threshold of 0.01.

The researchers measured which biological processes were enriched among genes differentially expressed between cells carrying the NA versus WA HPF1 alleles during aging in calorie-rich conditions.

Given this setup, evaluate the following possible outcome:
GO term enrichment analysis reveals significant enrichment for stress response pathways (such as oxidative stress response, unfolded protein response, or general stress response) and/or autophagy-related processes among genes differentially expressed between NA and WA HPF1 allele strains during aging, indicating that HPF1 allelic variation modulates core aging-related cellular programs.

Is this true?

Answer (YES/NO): NO